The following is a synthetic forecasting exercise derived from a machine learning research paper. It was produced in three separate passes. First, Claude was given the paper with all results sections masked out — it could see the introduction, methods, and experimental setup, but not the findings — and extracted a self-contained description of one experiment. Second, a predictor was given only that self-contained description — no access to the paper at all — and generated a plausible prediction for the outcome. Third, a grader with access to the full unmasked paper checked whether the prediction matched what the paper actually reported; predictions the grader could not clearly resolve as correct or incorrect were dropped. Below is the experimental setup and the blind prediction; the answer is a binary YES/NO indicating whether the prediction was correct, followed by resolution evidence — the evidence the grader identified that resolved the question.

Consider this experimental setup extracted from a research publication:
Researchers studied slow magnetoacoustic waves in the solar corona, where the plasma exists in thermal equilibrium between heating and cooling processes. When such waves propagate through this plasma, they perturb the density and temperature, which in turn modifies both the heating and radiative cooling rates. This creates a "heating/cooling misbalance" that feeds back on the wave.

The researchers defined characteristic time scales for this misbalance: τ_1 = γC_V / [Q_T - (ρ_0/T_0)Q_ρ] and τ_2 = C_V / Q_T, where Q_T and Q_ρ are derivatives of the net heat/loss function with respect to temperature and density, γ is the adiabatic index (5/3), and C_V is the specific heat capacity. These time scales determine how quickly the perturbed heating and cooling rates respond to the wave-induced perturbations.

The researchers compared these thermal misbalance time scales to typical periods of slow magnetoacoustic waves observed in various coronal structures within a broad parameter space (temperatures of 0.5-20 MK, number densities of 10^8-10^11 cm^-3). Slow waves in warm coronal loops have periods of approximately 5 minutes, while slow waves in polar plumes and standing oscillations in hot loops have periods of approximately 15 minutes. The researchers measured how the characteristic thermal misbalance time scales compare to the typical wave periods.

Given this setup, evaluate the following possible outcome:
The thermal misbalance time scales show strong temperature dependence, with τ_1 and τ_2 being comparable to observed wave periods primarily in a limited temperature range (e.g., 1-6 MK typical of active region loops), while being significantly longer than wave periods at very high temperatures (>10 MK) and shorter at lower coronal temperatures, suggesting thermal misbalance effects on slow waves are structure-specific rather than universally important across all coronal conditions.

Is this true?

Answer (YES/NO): NO